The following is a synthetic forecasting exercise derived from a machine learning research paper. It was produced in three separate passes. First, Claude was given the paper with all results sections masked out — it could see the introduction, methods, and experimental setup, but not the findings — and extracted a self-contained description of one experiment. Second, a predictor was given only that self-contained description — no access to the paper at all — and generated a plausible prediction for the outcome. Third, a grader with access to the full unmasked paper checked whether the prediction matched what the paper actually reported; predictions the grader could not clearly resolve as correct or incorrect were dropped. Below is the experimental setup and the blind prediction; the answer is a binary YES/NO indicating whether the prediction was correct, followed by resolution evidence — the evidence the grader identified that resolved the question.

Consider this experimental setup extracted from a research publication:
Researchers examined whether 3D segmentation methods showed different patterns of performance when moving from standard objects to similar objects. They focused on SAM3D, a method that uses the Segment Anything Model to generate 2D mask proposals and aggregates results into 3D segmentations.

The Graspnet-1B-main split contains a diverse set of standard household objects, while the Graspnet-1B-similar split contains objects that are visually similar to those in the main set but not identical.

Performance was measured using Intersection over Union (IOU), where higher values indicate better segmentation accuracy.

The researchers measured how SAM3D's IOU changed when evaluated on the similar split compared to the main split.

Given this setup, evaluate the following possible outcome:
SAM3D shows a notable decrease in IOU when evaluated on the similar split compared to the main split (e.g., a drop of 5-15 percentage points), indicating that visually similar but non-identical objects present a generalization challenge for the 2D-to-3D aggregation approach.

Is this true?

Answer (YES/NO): NO